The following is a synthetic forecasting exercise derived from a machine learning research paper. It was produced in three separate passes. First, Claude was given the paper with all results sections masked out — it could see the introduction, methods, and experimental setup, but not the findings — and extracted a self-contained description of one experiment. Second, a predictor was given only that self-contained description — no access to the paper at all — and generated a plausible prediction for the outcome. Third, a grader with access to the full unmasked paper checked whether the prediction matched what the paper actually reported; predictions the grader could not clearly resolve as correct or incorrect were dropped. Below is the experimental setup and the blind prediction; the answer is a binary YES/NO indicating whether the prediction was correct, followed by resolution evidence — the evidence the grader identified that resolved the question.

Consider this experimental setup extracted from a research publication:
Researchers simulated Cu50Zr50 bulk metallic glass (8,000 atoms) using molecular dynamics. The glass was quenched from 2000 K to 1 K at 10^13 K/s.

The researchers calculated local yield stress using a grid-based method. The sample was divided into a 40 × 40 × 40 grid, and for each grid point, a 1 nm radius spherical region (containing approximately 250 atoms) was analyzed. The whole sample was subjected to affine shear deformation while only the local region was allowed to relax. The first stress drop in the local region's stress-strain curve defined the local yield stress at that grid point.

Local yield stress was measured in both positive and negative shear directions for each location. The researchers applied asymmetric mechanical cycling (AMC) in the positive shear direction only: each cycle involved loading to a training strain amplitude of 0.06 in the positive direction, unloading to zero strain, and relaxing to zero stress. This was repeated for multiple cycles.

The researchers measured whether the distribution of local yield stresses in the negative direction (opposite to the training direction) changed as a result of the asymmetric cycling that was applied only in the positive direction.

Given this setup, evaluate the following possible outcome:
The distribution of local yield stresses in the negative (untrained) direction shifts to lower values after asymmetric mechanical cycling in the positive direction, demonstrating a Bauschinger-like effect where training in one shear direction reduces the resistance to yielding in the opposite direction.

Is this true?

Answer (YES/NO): YES